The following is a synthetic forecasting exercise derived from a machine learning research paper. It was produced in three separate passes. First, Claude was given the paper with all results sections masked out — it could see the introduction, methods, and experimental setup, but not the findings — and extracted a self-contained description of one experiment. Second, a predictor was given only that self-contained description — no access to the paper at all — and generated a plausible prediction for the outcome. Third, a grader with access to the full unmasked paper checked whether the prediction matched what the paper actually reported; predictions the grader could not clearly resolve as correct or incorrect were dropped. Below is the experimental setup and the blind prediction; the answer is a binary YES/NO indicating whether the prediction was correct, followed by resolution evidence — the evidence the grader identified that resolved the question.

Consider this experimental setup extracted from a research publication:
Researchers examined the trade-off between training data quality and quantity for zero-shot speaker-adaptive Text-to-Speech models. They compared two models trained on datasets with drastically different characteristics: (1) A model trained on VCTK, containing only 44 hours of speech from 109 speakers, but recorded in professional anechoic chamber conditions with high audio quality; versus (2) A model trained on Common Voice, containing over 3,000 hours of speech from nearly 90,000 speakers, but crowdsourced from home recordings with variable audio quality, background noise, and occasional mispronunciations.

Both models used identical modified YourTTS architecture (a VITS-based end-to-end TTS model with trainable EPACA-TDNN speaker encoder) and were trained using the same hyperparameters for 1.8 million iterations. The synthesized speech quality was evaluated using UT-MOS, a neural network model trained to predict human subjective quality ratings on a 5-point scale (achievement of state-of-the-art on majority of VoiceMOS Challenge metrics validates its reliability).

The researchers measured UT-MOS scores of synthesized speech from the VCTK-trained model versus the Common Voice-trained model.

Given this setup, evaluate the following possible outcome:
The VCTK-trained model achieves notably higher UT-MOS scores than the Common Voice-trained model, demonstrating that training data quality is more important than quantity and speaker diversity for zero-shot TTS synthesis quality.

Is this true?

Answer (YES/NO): YES